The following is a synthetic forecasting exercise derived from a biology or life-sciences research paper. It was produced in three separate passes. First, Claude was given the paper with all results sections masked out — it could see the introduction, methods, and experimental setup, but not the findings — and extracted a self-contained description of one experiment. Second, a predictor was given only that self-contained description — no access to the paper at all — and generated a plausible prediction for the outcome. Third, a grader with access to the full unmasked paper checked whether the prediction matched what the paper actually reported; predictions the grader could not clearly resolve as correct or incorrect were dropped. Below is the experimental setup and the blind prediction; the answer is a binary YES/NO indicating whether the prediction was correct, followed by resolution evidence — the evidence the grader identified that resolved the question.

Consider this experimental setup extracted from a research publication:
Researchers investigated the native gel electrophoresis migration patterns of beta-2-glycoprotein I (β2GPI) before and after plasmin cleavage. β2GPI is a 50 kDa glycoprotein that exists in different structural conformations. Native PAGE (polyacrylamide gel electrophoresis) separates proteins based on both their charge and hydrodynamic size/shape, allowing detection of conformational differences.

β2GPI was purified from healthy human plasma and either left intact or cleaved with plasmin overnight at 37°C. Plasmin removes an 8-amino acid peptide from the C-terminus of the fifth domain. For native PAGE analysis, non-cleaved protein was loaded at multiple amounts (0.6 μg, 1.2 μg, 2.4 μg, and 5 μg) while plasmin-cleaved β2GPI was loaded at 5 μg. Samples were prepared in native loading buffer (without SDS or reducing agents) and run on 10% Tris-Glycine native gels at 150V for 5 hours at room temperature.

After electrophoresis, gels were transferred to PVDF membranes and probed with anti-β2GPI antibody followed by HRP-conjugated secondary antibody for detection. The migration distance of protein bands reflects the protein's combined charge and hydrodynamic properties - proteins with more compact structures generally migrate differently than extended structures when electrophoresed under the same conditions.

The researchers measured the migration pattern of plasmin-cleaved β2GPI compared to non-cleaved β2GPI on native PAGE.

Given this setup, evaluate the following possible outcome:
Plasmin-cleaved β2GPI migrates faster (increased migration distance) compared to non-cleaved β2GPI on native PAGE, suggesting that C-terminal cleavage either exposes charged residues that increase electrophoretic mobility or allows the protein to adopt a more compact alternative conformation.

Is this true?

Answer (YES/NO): YES